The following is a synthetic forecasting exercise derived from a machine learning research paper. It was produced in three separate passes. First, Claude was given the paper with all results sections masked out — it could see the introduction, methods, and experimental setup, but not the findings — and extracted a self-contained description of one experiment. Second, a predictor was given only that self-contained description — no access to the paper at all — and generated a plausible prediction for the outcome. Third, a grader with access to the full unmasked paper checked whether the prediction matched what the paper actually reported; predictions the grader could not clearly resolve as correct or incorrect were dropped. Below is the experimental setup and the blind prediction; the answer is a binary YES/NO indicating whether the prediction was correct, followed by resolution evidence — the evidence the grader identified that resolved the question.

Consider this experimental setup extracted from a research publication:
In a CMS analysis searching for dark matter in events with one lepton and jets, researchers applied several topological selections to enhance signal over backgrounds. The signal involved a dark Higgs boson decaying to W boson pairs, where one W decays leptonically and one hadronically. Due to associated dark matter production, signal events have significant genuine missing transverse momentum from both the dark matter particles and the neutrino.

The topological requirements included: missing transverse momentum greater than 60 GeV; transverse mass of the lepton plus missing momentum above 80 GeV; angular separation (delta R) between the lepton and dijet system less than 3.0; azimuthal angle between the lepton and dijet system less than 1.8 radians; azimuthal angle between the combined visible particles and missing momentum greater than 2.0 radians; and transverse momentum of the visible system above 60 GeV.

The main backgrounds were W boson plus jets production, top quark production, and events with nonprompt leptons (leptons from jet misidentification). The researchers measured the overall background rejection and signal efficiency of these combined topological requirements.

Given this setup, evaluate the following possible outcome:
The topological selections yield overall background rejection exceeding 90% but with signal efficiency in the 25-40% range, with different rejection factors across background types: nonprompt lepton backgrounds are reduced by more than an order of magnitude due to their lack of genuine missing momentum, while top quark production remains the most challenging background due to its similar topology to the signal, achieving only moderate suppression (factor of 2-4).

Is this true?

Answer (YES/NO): NO